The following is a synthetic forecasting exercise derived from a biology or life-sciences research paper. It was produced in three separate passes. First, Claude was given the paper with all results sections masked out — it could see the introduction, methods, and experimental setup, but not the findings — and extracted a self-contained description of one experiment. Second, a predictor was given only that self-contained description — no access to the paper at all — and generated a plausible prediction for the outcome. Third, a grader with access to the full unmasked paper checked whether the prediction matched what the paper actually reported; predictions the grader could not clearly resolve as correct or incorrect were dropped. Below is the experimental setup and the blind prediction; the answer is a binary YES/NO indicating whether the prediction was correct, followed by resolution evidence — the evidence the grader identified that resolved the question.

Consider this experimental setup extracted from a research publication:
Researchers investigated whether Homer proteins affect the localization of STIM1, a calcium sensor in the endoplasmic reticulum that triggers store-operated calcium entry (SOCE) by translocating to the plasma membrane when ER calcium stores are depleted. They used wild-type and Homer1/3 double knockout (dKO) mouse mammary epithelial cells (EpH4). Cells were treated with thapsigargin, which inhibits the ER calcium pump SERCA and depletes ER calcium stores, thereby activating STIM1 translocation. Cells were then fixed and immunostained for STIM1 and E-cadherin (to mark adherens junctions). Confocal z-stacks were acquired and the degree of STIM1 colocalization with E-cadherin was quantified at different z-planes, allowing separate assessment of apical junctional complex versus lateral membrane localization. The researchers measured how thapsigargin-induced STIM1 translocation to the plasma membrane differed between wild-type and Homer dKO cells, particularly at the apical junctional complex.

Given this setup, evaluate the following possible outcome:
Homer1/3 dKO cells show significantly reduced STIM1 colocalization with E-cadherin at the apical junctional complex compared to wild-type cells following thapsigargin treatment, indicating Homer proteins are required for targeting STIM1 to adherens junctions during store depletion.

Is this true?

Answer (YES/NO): YES